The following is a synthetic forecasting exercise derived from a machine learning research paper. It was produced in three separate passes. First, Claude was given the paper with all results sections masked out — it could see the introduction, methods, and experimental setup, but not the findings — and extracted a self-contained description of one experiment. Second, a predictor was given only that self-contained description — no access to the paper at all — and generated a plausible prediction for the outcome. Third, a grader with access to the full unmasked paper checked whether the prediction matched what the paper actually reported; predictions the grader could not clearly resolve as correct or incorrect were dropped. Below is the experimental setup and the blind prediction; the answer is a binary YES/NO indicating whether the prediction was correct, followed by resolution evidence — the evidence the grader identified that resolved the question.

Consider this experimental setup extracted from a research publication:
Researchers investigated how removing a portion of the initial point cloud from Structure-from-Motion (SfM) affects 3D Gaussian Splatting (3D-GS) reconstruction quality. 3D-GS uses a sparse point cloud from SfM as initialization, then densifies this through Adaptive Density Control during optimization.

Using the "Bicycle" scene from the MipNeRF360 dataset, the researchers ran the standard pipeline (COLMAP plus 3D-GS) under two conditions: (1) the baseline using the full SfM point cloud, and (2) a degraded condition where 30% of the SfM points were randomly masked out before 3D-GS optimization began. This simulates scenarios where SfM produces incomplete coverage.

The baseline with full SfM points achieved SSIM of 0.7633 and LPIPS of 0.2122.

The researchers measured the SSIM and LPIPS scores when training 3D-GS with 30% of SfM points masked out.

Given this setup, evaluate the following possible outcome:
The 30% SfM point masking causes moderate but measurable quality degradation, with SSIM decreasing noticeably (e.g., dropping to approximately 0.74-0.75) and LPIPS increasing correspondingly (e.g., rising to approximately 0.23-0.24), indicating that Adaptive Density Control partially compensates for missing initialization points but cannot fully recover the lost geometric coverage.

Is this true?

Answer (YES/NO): YES